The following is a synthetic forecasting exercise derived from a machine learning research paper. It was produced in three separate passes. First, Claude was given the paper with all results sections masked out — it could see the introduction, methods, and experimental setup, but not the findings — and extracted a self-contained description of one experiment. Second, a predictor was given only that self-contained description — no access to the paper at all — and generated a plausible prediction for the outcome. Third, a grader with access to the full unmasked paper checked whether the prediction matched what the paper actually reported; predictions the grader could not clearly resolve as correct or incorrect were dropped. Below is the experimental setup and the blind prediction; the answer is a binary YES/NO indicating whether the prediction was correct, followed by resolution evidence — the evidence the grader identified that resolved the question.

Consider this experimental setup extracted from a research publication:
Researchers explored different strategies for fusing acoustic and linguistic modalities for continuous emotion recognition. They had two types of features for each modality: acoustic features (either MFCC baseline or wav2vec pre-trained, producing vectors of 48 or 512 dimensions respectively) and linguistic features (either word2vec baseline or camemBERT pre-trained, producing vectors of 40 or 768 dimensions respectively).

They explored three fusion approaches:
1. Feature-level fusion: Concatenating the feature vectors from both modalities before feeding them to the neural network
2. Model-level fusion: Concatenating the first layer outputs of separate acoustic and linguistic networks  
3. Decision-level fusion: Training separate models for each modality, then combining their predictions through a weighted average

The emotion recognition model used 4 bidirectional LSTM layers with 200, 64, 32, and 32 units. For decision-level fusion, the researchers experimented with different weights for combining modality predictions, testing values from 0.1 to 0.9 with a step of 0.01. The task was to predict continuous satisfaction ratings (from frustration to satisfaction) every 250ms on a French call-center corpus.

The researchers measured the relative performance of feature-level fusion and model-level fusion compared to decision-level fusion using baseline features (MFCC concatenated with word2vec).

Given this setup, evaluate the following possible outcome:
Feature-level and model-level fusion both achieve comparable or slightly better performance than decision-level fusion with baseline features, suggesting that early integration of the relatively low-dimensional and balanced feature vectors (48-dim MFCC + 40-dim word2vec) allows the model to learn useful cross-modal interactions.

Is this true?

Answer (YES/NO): NO